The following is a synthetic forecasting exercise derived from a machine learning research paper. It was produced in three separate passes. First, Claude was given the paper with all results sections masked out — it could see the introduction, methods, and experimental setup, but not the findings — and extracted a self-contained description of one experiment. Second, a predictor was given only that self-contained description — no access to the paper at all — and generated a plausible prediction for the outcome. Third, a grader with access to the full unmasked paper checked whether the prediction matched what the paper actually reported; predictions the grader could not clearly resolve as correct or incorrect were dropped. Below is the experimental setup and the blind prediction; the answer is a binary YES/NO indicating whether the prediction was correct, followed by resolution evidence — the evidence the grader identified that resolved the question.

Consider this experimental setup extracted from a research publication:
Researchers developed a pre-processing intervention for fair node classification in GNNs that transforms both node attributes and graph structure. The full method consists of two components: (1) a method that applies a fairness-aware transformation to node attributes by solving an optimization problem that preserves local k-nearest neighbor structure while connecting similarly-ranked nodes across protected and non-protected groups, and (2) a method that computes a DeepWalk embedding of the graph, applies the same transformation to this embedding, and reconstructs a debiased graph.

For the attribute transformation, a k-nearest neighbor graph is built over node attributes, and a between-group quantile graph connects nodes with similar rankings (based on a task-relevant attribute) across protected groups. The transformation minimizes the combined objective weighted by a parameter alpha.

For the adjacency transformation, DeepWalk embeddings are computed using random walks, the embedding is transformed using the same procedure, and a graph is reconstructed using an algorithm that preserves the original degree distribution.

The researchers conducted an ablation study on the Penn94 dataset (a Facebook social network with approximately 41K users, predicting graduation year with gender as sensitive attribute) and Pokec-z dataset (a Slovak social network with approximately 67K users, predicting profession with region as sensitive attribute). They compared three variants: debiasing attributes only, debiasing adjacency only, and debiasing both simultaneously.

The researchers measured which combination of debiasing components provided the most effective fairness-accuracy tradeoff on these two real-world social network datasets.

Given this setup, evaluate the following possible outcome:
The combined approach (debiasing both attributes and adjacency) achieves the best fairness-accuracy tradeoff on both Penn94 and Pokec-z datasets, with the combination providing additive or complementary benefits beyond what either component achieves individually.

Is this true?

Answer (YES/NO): NO